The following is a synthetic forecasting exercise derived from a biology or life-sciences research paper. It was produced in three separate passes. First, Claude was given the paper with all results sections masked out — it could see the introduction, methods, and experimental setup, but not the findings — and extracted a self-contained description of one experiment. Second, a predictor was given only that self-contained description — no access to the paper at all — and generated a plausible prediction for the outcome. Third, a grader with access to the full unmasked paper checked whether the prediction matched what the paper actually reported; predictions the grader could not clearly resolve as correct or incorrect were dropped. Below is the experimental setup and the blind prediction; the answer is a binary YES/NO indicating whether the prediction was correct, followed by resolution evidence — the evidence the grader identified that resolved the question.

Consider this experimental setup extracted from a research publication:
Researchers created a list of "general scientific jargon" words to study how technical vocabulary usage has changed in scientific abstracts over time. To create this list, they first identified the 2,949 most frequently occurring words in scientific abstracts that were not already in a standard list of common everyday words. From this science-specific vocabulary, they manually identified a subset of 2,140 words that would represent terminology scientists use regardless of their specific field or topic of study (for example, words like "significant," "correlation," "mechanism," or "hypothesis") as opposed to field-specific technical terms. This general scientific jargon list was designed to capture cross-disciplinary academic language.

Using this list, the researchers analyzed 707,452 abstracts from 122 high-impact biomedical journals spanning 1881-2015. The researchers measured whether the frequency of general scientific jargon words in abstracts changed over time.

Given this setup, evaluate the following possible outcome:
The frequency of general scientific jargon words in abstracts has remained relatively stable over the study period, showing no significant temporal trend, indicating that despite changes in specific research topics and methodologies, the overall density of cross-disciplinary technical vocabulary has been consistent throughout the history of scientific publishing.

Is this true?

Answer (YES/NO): NO